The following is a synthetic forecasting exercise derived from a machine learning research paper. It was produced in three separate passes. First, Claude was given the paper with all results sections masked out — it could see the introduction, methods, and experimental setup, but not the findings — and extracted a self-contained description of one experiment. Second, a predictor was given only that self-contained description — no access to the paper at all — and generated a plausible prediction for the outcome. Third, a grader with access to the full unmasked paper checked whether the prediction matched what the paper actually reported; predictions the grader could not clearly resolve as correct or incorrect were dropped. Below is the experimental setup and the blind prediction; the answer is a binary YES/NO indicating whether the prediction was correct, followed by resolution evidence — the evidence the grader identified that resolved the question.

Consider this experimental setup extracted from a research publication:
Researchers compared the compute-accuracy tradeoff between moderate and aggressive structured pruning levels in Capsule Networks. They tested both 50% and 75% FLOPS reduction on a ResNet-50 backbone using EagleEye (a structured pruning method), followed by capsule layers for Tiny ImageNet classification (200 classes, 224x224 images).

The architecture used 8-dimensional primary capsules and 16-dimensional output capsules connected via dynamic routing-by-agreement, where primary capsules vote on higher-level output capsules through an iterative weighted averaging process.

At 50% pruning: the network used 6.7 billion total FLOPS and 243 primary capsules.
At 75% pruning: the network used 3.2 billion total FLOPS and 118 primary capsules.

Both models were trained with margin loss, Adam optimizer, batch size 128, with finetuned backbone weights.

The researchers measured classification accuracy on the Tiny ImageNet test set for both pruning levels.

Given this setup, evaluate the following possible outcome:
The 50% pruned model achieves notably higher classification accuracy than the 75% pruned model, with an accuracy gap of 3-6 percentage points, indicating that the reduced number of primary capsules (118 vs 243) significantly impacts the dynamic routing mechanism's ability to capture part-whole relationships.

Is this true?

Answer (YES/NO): YES